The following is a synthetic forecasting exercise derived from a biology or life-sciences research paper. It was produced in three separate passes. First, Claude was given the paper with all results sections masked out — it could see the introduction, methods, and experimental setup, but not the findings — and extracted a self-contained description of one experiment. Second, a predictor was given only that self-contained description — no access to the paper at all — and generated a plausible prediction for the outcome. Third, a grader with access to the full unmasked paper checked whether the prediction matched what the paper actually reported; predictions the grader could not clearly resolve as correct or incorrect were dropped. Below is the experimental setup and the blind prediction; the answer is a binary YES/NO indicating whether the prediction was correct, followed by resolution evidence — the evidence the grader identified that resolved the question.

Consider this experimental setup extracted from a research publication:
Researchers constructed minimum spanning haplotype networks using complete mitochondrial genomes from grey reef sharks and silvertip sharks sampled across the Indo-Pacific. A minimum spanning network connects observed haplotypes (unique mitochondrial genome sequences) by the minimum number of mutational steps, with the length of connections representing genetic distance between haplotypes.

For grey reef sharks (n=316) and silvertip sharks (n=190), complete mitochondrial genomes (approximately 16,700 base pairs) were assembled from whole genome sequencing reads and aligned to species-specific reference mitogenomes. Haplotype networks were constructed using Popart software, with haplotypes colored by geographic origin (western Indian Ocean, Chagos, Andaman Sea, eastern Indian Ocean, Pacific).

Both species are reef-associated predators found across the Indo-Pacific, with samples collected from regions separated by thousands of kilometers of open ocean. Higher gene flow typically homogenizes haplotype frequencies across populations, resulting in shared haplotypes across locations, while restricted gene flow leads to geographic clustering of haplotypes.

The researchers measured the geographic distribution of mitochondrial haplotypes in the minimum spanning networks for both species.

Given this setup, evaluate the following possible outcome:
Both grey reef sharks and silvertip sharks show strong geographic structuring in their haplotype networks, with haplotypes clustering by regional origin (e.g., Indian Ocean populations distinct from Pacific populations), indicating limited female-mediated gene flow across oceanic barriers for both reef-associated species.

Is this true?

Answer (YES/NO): NO